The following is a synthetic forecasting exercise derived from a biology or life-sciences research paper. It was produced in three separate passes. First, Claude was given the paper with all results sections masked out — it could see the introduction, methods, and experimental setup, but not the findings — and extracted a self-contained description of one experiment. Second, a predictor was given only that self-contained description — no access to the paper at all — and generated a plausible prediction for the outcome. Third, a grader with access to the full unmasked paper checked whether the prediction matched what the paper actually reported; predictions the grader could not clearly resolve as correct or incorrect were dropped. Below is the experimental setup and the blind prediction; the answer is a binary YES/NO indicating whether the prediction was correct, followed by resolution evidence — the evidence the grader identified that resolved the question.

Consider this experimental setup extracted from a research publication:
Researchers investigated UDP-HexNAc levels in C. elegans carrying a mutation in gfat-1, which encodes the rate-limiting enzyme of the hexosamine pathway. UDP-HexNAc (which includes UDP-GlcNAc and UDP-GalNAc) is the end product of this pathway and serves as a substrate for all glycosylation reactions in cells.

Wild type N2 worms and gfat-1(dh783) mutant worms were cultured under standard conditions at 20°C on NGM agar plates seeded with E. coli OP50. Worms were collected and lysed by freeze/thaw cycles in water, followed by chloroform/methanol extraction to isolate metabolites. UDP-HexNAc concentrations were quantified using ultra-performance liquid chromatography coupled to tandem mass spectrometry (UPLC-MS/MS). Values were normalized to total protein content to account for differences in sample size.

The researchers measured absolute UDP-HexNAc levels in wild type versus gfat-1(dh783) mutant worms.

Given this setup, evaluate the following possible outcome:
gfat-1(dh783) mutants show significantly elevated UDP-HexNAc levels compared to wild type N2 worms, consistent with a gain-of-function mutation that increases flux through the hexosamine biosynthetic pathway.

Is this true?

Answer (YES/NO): YES